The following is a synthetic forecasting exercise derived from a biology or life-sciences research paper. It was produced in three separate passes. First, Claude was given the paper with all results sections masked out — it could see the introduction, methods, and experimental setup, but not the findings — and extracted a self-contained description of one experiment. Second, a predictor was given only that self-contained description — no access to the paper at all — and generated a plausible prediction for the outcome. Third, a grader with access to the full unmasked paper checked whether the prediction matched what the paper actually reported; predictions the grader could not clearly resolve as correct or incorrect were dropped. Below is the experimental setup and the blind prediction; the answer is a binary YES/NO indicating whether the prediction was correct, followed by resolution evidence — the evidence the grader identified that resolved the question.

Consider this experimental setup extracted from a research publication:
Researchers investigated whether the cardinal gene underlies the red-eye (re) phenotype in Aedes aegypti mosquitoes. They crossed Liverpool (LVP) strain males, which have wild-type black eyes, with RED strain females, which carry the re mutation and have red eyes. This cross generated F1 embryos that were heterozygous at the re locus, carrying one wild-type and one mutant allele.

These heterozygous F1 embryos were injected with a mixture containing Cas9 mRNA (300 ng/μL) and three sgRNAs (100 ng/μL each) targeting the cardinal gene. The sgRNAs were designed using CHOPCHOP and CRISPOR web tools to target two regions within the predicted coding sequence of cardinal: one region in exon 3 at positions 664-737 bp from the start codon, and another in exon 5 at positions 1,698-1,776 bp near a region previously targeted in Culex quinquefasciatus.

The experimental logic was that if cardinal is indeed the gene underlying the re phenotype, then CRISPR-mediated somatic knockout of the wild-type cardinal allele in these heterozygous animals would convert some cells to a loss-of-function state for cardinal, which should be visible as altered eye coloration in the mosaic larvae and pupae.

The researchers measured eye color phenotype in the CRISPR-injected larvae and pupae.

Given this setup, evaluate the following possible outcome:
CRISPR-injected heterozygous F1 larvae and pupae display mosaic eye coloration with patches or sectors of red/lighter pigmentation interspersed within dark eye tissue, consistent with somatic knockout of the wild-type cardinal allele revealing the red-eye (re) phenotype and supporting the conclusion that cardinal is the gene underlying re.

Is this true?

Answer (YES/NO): YES